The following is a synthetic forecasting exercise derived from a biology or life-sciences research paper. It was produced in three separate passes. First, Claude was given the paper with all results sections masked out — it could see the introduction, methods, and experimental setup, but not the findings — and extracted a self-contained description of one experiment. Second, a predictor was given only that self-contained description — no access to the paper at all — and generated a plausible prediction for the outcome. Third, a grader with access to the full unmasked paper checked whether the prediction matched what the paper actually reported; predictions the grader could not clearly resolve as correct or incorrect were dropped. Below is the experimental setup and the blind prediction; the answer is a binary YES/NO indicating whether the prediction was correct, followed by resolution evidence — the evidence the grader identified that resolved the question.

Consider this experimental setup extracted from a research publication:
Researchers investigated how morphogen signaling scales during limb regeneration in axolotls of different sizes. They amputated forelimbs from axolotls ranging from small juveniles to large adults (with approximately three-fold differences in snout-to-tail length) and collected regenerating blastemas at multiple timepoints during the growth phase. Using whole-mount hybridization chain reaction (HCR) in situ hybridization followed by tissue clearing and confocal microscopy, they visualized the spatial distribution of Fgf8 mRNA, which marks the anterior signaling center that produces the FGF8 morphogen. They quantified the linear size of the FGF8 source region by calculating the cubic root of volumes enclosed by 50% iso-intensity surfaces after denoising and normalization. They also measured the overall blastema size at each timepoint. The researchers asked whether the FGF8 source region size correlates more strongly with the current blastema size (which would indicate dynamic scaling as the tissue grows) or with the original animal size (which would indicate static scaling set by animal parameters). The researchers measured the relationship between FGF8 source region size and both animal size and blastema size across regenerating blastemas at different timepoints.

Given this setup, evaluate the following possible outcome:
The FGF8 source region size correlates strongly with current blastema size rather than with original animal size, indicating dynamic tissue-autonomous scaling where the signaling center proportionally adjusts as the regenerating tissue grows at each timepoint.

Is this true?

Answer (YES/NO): NO